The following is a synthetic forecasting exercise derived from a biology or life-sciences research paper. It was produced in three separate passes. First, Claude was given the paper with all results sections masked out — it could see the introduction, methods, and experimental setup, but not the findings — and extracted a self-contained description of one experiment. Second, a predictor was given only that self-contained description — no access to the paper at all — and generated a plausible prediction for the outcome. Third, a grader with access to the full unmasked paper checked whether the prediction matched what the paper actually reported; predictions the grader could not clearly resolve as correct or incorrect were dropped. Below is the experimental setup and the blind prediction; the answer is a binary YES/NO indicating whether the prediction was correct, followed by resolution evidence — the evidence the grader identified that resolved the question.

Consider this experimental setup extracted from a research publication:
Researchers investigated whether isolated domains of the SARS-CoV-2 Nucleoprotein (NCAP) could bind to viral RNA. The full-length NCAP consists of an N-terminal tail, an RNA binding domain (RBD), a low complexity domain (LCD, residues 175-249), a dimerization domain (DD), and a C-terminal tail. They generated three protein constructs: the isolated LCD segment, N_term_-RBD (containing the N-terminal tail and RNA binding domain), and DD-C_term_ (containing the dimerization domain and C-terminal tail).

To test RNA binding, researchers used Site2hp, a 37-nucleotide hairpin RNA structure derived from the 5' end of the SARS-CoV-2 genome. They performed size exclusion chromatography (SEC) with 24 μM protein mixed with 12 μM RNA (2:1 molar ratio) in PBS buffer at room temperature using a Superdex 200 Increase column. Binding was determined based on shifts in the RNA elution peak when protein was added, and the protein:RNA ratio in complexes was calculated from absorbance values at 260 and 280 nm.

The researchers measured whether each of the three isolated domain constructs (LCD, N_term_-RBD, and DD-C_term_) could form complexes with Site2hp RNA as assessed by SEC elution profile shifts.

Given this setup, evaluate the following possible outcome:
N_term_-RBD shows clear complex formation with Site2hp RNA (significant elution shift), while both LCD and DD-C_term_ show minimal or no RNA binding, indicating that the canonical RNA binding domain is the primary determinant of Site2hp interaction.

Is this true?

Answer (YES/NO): NO